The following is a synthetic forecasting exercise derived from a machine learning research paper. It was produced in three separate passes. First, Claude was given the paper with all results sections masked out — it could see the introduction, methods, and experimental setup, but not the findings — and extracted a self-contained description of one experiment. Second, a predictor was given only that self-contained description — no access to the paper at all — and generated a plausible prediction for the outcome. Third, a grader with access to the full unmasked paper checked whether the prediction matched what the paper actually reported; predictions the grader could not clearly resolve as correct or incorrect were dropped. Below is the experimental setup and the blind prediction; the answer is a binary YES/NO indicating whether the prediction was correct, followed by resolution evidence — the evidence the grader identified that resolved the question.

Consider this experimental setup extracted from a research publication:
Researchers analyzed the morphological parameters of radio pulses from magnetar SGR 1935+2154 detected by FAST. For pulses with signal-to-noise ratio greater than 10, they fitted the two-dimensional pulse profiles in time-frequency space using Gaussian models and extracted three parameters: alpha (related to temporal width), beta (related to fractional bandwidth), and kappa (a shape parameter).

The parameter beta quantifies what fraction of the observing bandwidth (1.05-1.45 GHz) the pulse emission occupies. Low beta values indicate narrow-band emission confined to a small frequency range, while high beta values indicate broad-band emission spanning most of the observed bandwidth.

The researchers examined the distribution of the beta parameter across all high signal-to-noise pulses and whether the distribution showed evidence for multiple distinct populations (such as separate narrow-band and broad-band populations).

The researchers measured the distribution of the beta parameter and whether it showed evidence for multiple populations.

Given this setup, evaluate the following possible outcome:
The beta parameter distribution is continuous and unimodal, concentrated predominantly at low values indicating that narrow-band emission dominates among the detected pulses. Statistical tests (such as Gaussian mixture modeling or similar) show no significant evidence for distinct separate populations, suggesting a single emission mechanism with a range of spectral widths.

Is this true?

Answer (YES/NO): NO